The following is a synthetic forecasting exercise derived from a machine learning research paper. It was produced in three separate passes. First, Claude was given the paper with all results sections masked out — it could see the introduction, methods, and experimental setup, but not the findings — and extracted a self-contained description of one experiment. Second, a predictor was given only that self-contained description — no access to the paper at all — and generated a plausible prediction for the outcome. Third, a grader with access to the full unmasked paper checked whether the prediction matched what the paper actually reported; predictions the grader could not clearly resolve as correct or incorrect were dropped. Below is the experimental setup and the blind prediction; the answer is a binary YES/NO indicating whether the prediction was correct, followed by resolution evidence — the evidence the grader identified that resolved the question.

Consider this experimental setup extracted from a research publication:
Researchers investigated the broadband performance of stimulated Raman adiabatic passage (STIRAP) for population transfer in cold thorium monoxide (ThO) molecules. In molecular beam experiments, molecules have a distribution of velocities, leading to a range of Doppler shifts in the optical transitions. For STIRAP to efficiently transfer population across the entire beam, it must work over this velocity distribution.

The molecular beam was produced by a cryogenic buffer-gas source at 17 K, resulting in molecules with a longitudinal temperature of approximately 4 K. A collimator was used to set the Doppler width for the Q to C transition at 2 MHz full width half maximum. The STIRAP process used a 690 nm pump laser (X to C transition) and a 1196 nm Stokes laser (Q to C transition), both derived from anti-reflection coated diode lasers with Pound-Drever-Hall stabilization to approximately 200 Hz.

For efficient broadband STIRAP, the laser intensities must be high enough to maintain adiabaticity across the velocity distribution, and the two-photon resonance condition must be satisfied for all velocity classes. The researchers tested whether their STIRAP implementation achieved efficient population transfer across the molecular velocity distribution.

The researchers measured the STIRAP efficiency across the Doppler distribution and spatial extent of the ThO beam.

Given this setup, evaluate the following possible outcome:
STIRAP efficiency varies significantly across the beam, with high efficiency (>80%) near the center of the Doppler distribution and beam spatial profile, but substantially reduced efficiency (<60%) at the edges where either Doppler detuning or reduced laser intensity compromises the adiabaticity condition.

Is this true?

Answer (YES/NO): NO